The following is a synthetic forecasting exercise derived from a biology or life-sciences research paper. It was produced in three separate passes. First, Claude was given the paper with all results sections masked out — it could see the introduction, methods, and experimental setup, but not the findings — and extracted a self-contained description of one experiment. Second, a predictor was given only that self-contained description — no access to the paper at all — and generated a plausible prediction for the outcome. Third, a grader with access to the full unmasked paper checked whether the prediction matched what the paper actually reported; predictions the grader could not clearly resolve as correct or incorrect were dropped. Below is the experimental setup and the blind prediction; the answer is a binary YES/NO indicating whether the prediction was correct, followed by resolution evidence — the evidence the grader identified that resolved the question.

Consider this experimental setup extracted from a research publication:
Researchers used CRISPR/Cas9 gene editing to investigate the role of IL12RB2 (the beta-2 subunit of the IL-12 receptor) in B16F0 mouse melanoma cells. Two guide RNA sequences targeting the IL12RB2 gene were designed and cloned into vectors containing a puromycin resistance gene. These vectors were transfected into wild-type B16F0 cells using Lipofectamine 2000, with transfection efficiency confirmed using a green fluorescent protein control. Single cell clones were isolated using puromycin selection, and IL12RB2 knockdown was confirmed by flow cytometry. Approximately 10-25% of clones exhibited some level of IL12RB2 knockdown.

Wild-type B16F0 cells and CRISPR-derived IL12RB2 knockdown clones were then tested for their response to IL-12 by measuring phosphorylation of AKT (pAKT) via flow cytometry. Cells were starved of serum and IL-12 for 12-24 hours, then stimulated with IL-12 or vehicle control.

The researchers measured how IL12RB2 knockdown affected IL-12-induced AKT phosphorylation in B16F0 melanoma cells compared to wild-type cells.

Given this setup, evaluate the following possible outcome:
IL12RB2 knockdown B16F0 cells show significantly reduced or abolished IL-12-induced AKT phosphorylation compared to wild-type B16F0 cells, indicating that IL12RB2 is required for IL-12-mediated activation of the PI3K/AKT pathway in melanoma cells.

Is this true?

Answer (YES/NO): YES